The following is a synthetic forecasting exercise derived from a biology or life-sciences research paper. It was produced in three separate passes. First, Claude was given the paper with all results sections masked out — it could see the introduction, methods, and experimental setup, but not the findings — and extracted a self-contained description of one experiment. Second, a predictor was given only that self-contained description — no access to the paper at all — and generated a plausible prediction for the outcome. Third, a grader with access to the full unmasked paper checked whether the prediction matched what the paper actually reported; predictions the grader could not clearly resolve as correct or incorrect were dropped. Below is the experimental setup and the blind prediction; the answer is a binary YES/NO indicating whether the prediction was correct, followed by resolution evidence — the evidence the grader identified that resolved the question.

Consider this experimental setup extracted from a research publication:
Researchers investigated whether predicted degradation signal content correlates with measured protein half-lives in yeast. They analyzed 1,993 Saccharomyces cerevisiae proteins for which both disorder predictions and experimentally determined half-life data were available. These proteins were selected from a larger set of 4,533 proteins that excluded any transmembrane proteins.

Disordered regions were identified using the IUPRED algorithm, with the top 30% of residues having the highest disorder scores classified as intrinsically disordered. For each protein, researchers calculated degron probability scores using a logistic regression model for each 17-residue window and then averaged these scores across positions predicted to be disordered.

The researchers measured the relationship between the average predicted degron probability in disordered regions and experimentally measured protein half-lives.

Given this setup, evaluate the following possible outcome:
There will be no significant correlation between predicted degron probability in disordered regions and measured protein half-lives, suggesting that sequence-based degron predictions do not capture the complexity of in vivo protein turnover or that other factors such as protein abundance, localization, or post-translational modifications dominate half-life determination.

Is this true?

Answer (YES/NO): NO